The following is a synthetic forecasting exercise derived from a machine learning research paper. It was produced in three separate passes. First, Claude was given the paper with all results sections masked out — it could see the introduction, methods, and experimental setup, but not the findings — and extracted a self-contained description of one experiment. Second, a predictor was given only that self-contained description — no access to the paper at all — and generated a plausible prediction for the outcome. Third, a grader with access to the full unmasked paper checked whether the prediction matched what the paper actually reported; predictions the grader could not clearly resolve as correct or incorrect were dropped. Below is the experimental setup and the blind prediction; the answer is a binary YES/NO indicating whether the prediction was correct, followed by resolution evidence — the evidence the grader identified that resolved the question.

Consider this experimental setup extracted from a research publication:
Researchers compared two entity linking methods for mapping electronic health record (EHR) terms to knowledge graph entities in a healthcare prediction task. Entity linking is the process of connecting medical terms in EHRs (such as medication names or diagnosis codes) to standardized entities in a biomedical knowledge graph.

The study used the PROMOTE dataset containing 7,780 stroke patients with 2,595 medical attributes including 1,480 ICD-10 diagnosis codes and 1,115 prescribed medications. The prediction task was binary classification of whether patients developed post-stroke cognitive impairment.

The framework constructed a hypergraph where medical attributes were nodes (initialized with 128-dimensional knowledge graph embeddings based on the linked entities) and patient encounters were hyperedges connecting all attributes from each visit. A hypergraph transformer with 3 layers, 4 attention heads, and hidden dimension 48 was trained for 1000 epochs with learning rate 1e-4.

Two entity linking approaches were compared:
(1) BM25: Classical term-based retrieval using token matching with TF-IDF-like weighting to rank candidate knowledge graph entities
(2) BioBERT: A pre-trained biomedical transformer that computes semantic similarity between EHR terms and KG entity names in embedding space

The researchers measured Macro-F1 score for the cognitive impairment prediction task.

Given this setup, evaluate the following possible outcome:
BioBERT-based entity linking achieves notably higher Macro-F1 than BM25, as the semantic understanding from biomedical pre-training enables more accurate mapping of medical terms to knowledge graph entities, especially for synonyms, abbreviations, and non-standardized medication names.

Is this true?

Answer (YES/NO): NO